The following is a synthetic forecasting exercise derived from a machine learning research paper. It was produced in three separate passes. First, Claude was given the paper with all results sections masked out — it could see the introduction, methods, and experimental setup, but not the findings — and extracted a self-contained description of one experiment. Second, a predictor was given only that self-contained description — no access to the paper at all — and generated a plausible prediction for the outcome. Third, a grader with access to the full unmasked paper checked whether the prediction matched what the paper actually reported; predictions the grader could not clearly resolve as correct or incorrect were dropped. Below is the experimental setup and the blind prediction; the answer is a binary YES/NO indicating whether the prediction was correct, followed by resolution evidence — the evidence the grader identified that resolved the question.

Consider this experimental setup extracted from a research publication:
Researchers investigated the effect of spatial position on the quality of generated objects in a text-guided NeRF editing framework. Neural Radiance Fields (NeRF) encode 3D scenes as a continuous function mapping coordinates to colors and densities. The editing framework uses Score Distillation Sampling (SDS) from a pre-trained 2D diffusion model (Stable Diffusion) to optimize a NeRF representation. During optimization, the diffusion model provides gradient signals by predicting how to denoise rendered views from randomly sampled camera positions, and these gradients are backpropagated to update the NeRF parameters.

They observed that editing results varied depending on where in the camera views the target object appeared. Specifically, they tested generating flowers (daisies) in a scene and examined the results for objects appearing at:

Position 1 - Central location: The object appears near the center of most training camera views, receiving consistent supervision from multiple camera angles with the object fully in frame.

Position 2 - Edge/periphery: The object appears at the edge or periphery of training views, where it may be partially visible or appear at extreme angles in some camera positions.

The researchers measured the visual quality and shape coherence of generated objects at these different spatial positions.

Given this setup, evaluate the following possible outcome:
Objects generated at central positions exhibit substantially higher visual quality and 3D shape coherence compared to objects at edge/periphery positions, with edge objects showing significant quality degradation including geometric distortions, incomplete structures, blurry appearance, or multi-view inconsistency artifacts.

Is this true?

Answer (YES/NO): YES